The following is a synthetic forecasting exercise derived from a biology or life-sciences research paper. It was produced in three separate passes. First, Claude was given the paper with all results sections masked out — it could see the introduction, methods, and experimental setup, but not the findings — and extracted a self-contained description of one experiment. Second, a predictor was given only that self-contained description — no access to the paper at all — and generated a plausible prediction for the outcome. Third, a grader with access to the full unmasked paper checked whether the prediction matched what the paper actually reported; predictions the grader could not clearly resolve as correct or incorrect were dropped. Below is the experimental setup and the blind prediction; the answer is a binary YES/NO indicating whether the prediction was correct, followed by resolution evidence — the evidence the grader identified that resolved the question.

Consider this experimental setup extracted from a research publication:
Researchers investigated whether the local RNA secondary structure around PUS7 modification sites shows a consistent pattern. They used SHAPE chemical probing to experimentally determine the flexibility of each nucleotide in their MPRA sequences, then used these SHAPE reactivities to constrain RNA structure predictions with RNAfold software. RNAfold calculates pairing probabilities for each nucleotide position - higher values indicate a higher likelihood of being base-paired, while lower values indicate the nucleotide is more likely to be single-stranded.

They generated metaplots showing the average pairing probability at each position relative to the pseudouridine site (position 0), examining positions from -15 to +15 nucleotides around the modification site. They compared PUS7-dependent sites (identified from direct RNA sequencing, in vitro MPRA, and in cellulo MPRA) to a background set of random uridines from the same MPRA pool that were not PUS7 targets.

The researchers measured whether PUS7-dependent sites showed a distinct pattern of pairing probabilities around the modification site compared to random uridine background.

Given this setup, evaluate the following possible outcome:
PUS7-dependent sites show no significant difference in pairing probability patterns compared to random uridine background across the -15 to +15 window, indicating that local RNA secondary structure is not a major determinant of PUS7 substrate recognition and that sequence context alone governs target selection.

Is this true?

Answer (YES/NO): NO